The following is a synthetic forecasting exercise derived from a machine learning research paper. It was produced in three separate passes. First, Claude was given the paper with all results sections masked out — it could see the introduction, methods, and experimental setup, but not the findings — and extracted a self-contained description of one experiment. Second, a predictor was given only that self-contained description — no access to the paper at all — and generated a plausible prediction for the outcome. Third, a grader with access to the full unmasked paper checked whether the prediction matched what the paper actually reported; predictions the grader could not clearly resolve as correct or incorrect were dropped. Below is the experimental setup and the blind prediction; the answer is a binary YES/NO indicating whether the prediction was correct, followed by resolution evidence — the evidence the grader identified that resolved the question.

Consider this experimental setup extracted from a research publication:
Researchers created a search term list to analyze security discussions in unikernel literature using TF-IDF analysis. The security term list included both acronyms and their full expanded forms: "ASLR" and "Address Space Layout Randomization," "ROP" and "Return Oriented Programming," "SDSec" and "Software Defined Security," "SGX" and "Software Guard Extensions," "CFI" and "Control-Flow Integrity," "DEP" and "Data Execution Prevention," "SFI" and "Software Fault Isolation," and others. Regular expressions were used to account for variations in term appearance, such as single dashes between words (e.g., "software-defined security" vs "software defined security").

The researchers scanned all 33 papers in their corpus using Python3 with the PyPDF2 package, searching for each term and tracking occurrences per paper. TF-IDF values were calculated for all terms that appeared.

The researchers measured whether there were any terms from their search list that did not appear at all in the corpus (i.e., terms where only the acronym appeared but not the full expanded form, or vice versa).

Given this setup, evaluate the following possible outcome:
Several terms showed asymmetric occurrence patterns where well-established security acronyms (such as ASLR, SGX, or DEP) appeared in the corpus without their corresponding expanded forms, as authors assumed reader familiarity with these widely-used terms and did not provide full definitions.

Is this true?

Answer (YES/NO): NO